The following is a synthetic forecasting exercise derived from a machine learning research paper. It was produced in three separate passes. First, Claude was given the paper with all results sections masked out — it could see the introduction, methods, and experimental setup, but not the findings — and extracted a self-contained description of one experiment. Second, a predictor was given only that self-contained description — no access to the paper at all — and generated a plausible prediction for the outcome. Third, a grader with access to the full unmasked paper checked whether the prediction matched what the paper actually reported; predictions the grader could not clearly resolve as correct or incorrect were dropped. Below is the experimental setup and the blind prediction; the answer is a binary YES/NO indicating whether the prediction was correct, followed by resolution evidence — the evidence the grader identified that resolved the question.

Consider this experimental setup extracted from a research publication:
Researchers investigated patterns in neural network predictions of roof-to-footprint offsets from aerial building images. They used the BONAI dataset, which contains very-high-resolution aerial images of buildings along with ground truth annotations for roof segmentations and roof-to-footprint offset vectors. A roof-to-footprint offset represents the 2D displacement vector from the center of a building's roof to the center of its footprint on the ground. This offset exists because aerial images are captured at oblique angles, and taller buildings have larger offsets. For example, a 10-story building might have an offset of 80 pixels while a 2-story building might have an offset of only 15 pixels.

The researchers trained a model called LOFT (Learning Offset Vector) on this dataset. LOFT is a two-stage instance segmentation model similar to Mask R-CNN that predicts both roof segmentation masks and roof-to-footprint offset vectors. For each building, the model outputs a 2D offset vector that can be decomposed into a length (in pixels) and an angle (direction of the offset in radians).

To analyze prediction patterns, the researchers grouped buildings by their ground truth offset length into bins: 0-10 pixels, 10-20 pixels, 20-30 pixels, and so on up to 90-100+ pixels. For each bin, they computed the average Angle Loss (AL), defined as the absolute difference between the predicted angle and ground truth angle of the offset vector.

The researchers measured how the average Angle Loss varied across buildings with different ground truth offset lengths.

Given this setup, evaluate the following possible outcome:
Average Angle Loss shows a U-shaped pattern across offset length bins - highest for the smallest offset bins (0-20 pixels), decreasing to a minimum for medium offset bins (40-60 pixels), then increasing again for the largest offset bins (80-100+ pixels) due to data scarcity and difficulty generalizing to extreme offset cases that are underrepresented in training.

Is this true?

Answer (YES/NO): NO